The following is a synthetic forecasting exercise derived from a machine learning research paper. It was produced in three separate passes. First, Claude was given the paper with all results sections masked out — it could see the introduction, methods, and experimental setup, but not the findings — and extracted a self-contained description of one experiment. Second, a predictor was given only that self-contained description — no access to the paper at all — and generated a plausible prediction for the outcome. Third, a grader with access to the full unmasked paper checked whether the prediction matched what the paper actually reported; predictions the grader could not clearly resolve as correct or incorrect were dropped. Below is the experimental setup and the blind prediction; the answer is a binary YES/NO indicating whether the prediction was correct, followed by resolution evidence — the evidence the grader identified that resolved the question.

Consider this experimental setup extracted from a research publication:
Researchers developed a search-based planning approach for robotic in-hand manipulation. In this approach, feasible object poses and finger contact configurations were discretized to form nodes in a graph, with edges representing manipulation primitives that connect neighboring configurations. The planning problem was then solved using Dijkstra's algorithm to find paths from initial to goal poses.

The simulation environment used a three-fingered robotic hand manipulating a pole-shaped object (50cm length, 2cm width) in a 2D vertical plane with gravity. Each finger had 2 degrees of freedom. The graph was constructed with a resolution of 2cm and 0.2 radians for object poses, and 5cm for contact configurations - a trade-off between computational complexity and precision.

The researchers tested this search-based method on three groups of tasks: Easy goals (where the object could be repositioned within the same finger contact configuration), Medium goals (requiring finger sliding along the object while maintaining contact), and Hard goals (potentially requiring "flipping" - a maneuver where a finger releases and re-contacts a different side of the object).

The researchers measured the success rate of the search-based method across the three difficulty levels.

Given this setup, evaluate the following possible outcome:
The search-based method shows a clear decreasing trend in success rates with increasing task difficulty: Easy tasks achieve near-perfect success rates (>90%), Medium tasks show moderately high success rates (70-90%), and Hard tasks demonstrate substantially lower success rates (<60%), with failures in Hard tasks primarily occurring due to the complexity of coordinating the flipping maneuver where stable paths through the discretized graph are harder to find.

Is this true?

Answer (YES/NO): YES